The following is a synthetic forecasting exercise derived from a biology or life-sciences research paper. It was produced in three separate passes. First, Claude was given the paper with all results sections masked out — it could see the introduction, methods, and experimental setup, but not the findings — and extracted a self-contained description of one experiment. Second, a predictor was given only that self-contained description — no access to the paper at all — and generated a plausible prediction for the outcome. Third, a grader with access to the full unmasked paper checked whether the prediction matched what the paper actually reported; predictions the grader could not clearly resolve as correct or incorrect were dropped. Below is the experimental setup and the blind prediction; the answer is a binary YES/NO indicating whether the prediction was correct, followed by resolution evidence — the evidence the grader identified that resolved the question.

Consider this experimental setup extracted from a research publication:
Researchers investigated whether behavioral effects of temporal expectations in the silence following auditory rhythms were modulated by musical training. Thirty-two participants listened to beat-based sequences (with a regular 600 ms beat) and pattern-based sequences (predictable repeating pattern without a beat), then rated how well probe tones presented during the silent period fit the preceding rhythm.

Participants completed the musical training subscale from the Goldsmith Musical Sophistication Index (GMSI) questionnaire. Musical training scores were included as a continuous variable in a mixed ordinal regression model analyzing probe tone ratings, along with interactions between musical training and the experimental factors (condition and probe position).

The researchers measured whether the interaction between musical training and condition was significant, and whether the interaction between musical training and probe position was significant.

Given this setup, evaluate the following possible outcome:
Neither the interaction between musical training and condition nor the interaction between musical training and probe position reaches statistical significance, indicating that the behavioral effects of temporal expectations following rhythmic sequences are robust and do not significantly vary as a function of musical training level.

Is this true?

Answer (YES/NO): NO